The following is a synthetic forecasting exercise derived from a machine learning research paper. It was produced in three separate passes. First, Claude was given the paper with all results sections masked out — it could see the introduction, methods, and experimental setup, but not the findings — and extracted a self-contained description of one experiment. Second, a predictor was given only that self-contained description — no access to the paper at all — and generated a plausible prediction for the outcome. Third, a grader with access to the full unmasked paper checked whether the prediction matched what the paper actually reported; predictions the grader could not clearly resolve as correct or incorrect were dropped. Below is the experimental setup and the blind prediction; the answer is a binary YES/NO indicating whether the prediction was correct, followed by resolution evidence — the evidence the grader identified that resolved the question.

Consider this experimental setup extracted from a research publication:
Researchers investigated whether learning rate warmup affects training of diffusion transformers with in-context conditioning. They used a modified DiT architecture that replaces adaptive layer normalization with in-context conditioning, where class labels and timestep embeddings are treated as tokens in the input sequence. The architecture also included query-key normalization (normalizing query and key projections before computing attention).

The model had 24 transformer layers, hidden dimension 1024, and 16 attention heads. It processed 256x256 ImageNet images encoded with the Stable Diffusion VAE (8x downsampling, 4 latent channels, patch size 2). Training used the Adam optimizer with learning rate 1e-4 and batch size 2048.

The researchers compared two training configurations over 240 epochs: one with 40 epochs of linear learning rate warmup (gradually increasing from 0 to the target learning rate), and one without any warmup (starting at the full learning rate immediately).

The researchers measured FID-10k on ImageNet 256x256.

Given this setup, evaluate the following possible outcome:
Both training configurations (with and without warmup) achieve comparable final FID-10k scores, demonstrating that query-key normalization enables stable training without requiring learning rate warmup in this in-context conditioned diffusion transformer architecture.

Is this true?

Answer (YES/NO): NO